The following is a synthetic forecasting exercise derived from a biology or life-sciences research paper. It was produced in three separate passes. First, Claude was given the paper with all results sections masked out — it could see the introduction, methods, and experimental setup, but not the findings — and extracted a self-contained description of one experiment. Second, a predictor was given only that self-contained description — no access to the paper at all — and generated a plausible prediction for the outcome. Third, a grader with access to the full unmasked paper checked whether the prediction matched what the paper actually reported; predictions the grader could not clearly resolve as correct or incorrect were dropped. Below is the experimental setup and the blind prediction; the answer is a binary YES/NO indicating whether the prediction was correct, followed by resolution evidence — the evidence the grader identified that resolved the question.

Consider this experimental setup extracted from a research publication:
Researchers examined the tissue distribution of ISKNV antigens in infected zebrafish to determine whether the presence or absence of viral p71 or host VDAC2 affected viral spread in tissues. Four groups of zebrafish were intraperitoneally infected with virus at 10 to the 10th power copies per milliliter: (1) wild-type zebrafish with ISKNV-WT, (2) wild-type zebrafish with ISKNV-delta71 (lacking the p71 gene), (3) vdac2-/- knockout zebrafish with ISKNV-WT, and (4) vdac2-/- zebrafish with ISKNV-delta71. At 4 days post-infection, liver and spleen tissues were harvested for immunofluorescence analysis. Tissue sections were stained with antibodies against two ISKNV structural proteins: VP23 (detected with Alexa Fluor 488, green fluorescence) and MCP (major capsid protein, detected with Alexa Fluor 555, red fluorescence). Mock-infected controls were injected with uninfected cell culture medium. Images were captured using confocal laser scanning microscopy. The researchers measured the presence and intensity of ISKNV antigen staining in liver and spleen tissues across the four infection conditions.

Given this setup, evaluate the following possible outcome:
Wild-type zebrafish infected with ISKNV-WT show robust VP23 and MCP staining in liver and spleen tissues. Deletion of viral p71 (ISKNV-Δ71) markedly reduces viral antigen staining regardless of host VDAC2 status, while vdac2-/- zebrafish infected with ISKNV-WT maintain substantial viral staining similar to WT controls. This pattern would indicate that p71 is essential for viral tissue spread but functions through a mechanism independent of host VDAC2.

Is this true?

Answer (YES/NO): NO